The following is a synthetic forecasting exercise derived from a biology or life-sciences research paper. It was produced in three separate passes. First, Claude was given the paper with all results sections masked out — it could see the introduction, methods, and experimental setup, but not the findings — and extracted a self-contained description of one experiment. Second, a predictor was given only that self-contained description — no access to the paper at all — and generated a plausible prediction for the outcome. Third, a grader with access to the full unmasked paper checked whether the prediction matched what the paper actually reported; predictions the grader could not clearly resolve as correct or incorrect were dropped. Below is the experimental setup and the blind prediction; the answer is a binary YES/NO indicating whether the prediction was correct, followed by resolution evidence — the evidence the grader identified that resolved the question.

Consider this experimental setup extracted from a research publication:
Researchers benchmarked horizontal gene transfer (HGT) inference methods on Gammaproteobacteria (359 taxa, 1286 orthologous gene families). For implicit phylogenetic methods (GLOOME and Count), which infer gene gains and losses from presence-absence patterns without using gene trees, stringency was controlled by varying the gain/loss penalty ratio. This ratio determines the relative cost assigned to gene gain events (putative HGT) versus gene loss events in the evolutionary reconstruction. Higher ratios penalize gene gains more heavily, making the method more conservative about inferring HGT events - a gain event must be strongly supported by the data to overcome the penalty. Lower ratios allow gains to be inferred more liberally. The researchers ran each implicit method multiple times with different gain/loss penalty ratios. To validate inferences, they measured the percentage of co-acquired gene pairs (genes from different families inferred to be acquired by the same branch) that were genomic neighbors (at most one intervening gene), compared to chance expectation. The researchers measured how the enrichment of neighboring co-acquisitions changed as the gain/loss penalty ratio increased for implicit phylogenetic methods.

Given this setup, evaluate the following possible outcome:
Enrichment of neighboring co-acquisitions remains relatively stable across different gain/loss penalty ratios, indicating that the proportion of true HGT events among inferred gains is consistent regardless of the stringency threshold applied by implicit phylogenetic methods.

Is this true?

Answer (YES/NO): NO